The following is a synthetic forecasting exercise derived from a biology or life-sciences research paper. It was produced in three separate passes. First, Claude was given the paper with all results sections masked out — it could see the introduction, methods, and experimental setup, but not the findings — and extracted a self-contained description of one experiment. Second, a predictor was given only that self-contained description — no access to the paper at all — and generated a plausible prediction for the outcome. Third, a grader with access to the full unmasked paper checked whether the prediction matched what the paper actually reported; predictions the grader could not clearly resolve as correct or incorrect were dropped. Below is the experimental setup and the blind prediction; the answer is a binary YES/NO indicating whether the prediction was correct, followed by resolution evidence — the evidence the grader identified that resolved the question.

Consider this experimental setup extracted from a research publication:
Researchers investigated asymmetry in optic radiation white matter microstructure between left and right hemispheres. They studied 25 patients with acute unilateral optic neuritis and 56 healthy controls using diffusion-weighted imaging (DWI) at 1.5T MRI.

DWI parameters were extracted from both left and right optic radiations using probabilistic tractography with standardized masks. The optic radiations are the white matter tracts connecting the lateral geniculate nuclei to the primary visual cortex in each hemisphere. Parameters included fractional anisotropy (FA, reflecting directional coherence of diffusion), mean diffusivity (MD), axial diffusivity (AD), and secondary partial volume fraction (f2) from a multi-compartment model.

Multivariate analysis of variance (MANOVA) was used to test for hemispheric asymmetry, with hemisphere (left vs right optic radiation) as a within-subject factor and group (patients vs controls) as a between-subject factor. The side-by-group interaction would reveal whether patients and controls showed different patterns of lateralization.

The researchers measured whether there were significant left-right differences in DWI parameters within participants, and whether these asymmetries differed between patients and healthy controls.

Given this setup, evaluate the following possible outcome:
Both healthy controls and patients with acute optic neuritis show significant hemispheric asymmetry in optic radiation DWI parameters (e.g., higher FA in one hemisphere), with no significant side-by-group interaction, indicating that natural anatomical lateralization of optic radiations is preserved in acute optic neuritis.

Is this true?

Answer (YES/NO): YES